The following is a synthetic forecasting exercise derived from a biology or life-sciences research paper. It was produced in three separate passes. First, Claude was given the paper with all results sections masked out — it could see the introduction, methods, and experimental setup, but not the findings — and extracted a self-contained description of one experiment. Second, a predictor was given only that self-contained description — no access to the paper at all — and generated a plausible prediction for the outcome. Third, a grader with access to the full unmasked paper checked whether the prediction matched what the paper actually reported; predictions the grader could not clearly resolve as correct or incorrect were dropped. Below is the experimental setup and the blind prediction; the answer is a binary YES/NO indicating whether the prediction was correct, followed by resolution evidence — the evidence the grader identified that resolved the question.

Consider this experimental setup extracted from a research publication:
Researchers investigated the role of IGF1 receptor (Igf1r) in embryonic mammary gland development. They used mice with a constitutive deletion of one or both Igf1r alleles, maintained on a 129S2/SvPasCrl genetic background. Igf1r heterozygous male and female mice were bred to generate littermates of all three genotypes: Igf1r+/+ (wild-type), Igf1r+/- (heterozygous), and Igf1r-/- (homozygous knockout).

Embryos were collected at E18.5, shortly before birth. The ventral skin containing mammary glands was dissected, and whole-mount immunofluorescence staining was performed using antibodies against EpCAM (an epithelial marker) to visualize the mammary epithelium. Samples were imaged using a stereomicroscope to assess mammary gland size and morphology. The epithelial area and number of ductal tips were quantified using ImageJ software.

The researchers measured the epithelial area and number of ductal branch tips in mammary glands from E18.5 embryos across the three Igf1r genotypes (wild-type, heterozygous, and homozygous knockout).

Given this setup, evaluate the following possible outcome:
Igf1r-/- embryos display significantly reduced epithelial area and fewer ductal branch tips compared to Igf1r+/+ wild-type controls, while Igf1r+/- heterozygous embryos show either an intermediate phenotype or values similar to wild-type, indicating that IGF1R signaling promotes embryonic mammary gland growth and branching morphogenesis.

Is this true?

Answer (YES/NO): YES